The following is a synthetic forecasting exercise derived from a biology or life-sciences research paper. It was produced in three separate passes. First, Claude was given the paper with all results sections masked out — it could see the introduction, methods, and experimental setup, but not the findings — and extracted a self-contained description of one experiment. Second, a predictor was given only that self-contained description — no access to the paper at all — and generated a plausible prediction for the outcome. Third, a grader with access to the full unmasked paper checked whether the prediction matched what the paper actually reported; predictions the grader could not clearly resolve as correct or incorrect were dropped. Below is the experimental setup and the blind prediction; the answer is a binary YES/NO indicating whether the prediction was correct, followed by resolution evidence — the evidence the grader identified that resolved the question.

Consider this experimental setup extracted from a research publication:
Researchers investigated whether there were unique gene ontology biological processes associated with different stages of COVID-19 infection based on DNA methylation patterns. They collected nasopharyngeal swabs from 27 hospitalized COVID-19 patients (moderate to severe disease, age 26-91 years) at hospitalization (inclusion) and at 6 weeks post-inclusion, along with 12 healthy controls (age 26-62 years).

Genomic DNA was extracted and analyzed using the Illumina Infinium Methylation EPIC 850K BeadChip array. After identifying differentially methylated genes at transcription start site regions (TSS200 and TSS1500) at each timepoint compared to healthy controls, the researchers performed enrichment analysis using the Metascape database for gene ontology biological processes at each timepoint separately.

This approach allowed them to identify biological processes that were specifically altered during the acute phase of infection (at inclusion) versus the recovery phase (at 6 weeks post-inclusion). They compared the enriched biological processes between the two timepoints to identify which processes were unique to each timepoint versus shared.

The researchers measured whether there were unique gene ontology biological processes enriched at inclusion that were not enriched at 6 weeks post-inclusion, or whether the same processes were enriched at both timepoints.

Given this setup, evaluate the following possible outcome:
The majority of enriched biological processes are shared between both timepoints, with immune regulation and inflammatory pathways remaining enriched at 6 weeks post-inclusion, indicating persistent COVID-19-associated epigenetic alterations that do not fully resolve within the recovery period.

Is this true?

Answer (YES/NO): NO